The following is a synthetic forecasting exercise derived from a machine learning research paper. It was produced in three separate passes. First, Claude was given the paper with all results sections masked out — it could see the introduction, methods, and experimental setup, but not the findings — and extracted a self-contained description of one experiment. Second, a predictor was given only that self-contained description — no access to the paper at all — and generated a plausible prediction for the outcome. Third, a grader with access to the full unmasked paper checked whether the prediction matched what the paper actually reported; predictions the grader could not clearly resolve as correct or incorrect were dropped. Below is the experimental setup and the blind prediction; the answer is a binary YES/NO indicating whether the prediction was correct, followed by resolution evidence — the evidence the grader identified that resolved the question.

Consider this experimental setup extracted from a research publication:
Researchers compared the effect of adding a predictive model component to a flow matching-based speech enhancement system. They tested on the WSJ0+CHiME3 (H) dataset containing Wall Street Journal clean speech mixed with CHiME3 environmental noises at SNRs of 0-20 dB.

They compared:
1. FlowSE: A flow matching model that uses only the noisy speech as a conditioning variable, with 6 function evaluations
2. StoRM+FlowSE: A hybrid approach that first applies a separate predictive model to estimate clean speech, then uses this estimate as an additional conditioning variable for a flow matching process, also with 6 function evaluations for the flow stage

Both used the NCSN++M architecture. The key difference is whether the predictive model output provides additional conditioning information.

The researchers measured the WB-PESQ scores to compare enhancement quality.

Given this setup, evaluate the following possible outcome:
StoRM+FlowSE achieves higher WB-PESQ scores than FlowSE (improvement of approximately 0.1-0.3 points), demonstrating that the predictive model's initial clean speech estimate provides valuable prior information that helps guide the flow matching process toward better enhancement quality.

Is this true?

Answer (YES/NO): NO